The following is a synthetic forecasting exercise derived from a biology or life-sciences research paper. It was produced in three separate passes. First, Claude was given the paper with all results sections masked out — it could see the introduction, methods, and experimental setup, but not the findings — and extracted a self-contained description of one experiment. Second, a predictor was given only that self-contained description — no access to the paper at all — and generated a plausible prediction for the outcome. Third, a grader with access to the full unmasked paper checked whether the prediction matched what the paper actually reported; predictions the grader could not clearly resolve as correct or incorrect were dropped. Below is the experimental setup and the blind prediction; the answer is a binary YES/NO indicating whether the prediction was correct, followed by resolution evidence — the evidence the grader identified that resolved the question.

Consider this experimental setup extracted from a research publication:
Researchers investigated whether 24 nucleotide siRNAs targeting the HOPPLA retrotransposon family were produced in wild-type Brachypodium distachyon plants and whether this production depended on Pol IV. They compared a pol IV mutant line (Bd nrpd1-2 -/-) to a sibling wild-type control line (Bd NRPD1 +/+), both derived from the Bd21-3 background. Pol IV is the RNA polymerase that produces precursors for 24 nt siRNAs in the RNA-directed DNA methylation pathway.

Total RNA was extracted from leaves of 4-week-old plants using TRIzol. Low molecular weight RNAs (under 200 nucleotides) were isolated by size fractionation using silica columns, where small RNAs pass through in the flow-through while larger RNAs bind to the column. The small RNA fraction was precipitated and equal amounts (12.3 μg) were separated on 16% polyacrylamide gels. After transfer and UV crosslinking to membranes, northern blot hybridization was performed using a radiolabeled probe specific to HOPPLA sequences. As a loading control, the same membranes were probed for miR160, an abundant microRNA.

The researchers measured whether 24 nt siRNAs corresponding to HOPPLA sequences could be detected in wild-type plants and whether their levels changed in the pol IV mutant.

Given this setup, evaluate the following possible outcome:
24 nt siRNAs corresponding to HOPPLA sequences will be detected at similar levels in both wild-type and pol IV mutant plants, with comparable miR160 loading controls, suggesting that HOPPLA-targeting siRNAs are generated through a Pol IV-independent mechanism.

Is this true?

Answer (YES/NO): NO